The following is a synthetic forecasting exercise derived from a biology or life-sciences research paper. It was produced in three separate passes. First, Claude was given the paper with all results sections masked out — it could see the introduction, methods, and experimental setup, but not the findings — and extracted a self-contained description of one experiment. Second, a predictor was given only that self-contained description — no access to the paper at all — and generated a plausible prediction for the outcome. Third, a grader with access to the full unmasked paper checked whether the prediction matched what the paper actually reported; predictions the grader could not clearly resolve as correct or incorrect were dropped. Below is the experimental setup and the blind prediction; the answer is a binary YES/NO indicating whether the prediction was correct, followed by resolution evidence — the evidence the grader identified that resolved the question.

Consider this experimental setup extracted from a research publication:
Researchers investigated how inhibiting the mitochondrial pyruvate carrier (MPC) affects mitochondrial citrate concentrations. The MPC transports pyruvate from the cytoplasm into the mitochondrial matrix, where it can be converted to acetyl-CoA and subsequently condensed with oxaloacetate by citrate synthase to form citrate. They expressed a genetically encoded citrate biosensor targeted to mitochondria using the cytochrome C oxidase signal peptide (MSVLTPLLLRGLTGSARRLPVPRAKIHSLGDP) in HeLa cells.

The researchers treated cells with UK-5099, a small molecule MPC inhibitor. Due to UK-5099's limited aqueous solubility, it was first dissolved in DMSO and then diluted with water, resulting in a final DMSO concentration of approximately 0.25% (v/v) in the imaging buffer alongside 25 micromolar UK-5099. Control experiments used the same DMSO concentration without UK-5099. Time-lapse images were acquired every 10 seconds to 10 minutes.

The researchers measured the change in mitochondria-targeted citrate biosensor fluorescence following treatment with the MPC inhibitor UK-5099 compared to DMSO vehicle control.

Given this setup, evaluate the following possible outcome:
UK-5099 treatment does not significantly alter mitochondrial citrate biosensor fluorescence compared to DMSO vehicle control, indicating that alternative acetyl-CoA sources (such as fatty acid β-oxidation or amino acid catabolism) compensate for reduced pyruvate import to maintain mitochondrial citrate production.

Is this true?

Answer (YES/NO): NO